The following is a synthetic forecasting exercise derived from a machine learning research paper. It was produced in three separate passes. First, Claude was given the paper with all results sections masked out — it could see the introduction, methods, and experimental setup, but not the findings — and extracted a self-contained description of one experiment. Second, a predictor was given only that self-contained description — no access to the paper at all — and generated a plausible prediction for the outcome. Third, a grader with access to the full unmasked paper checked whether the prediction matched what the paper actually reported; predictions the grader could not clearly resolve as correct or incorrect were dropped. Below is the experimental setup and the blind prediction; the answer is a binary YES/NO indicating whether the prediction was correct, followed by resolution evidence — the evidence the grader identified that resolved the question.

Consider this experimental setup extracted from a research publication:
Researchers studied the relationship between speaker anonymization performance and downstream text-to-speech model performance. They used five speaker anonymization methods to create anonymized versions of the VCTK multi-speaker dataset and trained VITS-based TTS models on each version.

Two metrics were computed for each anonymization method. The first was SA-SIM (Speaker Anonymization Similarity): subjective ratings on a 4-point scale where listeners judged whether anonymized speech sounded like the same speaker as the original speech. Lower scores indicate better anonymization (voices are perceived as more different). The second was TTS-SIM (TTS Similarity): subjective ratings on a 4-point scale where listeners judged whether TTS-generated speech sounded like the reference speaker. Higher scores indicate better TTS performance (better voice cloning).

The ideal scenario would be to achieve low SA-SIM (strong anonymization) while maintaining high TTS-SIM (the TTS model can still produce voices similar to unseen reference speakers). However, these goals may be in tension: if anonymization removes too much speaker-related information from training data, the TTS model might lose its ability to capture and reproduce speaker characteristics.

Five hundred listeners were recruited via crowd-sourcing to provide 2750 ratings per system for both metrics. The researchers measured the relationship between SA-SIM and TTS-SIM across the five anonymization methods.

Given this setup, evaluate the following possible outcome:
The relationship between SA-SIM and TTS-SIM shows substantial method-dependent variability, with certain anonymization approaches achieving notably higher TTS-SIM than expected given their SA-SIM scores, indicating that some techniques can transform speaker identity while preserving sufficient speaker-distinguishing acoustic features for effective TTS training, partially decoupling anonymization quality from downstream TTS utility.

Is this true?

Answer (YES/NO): NO